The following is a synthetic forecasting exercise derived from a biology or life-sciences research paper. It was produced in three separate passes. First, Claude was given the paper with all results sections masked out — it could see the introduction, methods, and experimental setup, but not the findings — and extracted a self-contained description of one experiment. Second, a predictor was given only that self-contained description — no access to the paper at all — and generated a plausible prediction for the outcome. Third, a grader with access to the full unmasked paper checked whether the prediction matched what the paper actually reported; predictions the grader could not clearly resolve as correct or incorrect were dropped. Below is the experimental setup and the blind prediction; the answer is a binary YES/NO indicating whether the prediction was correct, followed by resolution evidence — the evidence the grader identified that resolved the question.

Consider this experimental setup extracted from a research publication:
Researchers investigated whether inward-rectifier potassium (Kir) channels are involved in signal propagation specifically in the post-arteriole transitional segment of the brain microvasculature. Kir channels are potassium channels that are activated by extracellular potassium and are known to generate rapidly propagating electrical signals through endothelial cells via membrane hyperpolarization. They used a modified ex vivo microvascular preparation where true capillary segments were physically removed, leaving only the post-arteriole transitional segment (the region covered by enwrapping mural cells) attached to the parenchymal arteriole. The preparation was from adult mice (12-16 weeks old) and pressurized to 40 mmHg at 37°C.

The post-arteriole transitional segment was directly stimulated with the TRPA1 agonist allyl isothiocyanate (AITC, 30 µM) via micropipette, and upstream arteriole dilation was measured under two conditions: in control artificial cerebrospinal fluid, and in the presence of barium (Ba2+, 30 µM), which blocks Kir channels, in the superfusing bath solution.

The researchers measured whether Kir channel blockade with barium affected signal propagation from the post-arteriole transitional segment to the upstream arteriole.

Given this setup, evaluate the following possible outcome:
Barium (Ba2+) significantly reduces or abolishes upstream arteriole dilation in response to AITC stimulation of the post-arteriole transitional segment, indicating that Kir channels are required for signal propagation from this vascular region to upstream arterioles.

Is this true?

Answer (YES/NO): YES